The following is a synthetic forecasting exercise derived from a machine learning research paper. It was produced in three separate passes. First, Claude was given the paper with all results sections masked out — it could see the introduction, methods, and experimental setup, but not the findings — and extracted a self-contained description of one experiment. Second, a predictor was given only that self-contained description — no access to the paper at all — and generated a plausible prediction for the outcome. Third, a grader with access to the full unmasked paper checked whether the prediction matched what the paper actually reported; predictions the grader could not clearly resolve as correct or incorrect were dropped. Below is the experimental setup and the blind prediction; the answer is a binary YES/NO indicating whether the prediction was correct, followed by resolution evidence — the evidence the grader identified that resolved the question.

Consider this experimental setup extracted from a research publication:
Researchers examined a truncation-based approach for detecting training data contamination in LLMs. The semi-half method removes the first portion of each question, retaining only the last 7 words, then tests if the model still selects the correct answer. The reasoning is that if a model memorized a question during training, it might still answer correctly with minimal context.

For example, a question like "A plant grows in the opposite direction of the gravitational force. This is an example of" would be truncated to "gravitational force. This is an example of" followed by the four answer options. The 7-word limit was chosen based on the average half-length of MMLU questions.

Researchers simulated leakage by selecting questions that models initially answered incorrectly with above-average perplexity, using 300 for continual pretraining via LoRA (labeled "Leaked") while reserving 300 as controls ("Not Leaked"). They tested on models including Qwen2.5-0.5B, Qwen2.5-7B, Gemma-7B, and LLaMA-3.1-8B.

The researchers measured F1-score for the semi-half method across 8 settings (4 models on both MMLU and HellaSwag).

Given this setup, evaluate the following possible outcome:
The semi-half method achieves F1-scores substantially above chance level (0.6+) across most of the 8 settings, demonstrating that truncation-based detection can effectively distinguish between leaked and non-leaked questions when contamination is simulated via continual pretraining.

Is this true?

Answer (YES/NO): NO